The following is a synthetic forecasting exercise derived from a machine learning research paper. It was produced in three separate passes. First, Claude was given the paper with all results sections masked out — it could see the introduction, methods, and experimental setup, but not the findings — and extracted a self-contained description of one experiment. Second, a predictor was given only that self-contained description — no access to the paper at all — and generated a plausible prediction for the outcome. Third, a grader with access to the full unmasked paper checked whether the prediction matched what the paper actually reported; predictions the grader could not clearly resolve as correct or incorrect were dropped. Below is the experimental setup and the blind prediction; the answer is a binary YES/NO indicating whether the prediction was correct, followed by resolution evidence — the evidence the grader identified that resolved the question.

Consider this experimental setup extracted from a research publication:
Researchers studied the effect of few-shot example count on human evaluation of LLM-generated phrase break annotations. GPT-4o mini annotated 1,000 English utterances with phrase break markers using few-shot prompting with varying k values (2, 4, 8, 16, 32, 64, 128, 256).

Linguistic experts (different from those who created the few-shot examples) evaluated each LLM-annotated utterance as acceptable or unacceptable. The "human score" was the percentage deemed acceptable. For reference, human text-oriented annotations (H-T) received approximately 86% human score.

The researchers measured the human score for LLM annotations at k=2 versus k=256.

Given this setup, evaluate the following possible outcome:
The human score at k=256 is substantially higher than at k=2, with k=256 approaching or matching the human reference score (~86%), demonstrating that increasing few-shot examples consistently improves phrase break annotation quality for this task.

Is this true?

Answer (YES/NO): YES